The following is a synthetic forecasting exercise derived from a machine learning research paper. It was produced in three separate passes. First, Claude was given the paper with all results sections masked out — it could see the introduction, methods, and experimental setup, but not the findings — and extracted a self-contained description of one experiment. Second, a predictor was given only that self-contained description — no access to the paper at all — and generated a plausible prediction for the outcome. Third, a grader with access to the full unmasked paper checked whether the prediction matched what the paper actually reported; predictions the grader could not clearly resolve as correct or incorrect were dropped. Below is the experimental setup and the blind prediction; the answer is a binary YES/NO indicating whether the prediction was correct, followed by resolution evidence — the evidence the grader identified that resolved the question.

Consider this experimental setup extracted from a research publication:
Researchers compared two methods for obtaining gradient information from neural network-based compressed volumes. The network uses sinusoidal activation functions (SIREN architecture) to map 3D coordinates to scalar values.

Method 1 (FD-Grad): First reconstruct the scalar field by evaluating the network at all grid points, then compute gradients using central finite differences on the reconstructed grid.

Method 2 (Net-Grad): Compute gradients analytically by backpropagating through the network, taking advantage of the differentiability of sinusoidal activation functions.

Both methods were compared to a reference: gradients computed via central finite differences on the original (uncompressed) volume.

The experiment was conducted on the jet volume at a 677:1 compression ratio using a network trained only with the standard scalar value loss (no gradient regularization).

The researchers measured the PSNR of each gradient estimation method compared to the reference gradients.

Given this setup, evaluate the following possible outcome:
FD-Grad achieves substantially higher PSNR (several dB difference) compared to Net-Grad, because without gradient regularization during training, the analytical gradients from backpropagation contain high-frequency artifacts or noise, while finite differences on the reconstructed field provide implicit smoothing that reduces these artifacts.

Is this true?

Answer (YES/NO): NO